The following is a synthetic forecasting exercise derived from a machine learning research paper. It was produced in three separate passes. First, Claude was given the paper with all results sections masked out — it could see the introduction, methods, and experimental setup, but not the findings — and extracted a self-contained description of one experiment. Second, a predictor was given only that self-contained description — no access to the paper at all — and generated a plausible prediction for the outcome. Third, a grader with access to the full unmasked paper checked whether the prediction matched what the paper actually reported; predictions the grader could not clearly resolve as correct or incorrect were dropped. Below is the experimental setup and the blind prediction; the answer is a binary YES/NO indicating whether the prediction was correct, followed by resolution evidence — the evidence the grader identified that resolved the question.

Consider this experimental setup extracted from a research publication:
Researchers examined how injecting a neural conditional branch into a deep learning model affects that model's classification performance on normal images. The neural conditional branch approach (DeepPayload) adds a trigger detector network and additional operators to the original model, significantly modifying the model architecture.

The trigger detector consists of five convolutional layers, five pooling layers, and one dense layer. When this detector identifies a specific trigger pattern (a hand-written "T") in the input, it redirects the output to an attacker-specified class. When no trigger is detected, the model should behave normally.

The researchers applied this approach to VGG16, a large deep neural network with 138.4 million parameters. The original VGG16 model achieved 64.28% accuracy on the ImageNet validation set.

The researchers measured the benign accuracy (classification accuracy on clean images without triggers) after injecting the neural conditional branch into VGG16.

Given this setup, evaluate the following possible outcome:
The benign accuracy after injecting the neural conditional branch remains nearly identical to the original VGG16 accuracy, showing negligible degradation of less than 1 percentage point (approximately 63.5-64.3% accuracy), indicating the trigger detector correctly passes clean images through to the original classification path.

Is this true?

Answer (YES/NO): NO